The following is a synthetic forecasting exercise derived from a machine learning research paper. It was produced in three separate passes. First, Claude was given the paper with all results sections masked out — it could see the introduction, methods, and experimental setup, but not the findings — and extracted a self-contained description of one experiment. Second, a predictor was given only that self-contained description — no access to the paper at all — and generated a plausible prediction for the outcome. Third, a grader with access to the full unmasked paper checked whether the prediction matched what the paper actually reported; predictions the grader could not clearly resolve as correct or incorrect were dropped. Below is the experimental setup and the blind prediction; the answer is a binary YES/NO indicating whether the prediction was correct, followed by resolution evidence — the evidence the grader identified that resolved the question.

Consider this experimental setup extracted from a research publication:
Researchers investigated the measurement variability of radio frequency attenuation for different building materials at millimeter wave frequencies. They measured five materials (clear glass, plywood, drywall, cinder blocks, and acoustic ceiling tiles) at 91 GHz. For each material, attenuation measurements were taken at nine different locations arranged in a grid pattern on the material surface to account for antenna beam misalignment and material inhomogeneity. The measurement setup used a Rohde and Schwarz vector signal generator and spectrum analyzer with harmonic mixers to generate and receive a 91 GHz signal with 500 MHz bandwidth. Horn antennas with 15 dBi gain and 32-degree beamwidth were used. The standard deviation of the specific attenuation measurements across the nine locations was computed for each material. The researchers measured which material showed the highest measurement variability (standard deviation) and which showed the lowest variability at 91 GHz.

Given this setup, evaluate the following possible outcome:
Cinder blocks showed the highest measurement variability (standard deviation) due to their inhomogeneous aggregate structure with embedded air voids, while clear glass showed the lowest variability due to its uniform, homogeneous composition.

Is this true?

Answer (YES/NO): NO